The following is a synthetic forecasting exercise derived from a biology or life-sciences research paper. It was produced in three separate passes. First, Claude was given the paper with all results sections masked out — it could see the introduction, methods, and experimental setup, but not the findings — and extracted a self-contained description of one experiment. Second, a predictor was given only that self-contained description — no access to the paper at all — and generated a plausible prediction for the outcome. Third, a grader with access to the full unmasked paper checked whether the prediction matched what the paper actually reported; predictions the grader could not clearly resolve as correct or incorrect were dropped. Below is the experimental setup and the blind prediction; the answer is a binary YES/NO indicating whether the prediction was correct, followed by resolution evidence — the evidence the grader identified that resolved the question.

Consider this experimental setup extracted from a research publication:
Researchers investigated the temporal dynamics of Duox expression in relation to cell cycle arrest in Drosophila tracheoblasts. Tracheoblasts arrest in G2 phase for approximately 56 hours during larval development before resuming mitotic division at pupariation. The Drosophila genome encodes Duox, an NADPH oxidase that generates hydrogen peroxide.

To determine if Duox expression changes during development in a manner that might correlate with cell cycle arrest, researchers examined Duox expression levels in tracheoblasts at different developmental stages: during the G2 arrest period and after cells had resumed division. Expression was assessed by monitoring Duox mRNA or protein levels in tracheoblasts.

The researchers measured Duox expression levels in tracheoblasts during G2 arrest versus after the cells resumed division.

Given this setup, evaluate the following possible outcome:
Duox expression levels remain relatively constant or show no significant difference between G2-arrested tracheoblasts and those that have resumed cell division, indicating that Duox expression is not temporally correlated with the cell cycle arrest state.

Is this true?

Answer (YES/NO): NO